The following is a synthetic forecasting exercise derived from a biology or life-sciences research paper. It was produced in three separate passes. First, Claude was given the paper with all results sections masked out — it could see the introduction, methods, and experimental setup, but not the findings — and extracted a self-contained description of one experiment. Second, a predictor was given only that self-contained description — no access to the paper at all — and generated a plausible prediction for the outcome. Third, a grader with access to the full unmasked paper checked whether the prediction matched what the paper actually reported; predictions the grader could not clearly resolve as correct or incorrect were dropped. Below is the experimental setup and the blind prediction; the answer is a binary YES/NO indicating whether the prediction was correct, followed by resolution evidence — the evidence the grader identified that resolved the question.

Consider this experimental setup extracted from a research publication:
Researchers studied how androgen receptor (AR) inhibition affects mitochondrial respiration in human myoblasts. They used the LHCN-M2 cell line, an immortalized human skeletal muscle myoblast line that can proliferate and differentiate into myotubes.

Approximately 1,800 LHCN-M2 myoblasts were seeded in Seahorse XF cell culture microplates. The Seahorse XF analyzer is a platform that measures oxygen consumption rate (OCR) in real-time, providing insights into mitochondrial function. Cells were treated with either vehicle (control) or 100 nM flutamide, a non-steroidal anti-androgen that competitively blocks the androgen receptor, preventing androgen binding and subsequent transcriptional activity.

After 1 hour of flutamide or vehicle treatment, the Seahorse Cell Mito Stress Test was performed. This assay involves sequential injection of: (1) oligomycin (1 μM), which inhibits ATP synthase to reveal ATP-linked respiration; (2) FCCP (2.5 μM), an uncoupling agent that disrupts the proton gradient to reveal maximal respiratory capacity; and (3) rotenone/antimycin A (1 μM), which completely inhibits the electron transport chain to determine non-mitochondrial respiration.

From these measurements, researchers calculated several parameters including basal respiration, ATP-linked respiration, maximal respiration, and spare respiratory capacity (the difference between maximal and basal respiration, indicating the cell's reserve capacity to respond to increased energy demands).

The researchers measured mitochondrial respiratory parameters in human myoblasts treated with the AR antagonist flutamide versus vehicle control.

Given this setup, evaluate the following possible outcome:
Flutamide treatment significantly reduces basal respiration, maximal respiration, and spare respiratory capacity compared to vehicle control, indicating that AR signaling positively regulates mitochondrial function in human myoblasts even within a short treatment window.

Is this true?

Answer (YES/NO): NO